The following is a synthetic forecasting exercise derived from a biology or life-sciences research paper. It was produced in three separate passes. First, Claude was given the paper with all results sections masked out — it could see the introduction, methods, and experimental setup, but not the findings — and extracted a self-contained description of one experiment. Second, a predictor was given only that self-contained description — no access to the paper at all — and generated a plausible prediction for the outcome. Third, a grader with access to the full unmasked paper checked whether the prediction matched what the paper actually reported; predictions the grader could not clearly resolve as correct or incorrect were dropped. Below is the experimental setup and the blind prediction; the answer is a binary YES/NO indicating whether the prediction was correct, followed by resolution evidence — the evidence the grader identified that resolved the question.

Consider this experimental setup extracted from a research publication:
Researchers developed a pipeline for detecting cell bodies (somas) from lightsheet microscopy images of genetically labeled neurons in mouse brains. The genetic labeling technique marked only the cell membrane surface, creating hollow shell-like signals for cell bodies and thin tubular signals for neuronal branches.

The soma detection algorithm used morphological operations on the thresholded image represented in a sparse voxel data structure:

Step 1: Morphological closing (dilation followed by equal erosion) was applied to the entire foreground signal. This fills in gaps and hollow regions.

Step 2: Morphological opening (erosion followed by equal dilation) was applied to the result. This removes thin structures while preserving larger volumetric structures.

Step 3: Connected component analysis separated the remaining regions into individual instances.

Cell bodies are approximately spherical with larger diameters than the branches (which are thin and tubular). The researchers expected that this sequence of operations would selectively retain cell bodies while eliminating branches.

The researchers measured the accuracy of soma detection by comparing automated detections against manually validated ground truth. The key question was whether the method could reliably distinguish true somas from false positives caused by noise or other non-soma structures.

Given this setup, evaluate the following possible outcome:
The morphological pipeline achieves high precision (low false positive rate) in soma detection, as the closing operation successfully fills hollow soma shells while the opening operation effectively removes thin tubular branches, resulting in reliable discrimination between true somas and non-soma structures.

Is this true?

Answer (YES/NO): NO